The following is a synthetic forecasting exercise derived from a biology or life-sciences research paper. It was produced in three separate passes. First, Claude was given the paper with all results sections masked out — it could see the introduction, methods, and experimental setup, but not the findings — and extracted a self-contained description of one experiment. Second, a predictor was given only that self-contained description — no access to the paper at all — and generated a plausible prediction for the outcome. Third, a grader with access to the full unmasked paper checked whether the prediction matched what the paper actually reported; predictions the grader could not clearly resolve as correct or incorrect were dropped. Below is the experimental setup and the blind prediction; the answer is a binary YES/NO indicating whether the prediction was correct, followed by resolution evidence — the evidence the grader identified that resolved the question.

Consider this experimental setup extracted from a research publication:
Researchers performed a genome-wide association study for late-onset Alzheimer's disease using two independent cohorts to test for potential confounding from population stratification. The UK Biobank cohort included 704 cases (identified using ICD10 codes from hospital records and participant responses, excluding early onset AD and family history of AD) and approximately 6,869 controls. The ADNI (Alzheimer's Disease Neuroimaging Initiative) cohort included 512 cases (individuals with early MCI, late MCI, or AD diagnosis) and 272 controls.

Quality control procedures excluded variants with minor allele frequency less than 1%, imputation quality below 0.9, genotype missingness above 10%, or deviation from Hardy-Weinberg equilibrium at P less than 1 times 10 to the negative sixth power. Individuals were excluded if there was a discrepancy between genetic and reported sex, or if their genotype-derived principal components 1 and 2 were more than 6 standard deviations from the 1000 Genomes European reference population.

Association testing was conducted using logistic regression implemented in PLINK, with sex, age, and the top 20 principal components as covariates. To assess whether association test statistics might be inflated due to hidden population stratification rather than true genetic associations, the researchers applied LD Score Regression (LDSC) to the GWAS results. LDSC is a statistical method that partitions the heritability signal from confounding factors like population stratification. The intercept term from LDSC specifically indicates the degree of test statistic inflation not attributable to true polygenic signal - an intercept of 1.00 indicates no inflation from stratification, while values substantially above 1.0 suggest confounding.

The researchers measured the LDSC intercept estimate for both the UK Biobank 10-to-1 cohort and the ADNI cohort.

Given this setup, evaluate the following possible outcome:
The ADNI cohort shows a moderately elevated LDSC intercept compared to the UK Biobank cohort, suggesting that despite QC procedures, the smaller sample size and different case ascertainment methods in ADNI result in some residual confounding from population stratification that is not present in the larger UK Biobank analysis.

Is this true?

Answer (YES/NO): NO